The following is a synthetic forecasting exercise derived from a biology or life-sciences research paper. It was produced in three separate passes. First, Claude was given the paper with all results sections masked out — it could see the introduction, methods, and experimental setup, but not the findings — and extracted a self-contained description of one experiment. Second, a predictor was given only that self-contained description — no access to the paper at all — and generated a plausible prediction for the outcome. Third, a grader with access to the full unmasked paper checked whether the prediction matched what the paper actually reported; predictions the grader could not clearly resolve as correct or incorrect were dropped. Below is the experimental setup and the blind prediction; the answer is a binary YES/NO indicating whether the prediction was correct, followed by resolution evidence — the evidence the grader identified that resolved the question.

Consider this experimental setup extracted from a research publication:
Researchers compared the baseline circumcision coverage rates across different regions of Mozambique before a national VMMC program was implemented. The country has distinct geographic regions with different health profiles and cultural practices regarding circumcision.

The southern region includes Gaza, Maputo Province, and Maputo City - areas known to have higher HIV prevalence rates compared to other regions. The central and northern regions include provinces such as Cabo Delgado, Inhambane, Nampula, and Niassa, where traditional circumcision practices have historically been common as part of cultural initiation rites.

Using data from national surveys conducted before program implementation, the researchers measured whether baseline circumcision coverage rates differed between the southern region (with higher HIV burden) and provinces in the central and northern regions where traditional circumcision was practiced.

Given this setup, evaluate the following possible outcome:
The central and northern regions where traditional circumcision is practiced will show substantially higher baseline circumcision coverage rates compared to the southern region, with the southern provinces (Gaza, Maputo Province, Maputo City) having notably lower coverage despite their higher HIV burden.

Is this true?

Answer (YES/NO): YES